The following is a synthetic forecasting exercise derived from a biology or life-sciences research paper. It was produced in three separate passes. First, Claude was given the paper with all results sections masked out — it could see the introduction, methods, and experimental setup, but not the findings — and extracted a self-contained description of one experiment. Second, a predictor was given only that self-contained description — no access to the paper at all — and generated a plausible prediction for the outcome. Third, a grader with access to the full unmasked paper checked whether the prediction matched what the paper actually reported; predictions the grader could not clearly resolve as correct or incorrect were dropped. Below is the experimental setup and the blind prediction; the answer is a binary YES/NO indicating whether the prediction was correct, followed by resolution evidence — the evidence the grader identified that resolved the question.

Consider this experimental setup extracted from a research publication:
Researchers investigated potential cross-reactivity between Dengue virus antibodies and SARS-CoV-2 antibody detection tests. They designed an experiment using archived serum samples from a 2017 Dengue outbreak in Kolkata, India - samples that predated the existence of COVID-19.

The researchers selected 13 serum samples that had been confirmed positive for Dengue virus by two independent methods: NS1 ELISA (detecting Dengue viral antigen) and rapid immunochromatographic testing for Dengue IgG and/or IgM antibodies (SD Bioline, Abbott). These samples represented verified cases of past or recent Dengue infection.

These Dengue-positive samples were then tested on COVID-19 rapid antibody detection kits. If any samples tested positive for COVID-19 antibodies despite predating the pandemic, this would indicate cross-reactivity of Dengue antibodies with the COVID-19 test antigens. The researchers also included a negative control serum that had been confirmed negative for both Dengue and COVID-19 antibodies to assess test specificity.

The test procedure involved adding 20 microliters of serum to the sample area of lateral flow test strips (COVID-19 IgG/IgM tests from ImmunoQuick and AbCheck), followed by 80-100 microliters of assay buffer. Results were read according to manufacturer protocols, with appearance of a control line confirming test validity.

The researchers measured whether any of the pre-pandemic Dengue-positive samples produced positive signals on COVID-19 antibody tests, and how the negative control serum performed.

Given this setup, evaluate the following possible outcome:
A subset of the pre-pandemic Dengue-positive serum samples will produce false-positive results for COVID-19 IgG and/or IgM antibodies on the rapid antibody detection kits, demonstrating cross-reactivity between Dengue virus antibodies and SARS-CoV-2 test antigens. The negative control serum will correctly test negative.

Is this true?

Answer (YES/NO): YES